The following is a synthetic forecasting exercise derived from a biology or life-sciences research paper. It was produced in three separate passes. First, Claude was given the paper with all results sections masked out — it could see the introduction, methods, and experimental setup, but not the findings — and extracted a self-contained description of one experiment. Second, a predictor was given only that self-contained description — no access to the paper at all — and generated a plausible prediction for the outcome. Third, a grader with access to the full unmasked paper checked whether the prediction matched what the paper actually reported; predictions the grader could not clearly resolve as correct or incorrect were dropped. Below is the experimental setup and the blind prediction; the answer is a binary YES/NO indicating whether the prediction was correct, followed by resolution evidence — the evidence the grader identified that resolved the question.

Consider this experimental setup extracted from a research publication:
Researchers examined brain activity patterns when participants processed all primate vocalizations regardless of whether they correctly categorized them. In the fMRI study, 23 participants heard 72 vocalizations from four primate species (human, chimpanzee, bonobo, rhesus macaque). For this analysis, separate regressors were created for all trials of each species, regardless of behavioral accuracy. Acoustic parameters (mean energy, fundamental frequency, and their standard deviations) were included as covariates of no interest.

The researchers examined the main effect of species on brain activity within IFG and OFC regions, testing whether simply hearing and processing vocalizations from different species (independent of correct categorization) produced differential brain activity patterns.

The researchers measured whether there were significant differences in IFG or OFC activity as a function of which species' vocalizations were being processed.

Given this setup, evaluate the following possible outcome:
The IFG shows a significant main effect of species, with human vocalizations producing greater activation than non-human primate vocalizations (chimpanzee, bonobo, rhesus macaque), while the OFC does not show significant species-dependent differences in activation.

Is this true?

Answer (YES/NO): NO